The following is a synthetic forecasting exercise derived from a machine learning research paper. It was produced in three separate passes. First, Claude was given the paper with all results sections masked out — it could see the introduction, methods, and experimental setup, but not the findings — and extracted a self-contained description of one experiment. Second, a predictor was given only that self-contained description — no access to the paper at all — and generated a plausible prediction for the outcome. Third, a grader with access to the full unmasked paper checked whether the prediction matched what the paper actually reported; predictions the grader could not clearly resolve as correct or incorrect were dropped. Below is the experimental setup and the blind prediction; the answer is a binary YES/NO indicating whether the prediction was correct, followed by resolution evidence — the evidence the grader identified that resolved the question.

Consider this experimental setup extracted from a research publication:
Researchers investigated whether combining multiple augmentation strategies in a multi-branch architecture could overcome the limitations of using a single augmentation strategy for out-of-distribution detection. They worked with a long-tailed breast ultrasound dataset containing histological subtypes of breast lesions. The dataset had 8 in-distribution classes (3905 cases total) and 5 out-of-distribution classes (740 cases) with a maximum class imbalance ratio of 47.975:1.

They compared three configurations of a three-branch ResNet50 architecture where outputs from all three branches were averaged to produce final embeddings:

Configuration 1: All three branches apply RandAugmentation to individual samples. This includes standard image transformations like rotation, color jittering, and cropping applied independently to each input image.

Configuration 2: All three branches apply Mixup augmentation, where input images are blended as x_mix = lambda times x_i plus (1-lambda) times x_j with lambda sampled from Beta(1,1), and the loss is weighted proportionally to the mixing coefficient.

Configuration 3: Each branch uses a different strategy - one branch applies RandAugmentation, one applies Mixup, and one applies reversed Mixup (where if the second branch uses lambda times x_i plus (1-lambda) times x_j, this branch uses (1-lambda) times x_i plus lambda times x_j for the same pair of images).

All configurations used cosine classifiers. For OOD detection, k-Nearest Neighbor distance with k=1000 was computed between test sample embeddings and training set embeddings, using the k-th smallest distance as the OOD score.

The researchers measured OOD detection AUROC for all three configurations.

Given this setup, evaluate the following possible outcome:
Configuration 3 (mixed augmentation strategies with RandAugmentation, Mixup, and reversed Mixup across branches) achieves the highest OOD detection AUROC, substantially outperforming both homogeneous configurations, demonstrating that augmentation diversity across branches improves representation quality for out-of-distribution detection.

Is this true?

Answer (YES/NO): YES